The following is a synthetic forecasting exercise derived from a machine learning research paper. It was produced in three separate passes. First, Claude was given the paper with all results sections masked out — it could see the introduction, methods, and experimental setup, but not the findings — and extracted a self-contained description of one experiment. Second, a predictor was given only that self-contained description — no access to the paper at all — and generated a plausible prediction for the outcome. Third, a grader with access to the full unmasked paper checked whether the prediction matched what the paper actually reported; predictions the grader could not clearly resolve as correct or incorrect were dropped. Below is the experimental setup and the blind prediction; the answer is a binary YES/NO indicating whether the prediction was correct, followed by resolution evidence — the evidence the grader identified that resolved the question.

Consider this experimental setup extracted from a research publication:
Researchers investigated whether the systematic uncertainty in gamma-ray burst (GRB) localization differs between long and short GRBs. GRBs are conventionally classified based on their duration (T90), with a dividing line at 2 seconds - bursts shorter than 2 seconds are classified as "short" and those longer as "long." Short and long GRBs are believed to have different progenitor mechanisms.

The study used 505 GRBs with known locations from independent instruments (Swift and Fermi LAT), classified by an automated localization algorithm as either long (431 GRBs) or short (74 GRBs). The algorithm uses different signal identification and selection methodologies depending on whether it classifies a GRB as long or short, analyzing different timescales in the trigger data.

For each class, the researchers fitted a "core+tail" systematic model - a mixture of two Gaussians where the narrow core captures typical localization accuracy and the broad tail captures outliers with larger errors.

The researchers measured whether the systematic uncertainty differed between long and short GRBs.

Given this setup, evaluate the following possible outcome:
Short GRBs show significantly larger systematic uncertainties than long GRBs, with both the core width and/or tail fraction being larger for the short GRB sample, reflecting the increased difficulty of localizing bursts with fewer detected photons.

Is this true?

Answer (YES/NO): YES